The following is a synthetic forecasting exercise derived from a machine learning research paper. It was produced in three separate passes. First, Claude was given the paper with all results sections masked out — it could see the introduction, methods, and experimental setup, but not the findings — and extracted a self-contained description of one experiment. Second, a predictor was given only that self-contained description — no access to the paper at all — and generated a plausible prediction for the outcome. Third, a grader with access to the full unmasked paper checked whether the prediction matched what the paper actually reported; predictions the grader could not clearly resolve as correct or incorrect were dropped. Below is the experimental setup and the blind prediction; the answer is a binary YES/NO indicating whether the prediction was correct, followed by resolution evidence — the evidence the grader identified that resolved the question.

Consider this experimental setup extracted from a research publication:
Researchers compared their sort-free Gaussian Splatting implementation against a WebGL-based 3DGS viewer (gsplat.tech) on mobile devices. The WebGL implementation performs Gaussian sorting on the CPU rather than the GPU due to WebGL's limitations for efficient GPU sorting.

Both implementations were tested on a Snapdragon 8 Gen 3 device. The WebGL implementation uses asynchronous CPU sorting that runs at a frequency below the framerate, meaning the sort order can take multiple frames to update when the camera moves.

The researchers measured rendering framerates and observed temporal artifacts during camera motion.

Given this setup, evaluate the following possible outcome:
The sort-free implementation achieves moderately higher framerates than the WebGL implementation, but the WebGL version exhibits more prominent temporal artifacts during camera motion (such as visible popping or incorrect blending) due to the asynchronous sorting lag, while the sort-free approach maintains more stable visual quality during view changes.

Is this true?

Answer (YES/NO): YES